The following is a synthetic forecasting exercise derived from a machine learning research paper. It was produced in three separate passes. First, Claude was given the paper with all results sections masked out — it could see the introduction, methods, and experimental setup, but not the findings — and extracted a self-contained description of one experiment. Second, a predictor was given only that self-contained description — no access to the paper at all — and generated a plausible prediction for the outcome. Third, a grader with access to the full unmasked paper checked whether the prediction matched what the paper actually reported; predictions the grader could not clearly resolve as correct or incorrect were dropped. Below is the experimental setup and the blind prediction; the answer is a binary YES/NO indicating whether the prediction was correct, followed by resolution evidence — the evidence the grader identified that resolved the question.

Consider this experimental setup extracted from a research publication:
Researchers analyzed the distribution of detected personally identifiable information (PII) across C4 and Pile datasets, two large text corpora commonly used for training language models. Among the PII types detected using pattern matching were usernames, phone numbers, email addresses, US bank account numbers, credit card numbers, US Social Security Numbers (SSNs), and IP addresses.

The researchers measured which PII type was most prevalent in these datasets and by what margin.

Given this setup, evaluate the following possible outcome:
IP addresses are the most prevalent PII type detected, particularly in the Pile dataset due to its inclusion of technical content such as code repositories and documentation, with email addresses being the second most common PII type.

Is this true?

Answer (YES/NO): NO